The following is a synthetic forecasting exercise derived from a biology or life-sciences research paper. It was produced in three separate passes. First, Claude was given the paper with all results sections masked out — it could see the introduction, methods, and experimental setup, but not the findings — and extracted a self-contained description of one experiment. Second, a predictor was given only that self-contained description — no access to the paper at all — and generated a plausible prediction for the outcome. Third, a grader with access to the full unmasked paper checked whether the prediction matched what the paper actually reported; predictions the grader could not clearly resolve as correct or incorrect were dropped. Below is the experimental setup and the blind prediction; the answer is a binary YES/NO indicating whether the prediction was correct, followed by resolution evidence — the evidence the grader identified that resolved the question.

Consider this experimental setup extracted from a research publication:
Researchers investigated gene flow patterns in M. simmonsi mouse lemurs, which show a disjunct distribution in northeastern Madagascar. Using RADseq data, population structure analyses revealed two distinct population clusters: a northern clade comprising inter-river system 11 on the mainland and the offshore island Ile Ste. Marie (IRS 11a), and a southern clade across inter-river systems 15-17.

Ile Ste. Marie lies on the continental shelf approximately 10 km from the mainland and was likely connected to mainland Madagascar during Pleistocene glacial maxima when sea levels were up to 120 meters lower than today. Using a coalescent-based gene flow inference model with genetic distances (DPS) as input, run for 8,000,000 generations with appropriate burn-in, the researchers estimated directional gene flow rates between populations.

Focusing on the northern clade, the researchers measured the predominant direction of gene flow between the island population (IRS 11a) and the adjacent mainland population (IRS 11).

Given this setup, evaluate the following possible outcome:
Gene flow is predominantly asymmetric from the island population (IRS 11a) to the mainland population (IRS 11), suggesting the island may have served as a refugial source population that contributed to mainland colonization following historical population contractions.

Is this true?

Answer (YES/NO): YES